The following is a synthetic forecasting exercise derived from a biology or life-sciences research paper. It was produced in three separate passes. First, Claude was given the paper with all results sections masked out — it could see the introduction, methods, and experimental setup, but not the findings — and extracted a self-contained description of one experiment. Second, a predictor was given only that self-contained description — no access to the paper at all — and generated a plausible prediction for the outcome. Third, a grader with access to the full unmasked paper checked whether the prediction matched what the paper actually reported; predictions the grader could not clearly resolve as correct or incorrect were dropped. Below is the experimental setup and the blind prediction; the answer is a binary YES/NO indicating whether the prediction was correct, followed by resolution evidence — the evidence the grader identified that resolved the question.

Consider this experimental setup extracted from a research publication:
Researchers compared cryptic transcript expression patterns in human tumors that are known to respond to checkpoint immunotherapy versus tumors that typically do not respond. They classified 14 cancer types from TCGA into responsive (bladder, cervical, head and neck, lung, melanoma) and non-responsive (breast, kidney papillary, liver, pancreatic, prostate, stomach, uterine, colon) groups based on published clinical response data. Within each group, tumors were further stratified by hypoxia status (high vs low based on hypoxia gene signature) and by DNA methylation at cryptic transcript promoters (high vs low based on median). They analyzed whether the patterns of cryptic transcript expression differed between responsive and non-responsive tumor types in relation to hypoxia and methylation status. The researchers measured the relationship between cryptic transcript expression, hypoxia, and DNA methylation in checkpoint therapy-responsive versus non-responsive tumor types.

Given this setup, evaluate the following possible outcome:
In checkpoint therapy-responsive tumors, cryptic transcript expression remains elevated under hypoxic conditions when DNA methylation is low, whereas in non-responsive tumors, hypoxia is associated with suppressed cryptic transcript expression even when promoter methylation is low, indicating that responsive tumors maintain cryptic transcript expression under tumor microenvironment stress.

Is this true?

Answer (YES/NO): NO